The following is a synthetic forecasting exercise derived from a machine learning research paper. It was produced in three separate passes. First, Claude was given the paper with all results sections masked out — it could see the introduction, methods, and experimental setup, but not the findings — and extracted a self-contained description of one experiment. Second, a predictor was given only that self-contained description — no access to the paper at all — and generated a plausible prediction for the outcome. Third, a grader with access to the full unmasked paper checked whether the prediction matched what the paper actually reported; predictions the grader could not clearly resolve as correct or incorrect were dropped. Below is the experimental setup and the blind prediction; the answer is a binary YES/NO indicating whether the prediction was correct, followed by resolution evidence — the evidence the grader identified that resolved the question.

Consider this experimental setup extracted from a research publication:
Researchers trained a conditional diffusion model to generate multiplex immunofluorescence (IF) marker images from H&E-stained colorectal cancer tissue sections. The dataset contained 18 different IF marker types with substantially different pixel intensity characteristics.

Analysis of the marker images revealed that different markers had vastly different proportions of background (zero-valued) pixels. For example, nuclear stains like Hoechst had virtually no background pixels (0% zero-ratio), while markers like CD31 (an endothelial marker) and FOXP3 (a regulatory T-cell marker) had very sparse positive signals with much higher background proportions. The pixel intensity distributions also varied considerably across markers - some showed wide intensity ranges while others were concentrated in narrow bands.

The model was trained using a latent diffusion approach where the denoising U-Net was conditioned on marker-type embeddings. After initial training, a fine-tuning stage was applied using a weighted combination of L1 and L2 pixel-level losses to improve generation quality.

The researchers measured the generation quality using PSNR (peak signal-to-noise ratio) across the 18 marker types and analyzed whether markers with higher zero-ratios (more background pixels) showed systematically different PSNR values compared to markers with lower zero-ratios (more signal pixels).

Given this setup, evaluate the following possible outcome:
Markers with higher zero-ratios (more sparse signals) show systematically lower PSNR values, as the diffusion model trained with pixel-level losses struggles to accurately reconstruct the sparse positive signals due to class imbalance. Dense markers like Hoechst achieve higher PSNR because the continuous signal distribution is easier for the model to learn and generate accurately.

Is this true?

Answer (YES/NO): NO